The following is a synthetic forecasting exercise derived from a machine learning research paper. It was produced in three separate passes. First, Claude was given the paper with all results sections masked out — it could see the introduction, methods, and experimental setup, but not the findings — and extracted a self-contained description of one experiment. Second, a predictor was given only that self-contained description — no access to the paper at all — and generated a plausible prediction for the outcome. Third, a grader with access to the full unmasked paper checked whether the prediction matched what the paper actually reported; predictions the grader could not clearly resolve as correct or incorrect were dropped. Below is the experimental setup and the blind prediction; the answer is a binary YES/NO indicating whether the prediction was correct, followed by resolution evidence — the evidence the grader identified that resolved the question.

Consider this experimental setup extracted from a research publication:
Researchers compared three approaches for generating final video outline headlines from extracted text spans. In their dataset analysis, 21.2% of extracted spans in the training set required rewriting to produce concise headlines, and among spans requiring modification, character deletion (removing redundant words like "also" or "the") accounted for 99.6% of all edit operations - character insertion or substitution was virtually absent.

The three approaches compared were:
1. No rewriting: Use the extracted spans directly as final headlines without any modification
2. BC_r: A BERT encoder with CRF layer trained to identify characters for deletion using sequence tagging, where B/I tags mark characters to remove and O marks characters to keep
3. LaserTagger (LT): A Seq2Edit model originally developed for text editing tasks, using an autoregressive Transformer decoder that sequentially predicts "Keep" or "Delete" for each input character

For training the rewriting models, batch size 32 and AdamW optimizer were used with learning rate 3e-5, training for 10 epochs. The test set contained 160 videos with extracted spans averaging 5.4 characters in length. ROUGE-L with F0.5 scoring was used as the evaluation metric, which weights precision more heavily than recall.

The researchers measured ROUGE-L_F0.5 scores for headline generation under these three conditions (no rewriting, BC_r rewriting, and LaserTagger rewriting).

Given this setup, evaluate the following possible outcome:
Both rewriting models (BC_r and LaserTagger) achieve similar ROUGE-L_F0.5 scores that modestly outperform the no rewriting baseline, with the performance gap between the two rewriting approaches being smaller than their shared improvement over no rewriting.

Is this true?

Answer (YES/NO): YES